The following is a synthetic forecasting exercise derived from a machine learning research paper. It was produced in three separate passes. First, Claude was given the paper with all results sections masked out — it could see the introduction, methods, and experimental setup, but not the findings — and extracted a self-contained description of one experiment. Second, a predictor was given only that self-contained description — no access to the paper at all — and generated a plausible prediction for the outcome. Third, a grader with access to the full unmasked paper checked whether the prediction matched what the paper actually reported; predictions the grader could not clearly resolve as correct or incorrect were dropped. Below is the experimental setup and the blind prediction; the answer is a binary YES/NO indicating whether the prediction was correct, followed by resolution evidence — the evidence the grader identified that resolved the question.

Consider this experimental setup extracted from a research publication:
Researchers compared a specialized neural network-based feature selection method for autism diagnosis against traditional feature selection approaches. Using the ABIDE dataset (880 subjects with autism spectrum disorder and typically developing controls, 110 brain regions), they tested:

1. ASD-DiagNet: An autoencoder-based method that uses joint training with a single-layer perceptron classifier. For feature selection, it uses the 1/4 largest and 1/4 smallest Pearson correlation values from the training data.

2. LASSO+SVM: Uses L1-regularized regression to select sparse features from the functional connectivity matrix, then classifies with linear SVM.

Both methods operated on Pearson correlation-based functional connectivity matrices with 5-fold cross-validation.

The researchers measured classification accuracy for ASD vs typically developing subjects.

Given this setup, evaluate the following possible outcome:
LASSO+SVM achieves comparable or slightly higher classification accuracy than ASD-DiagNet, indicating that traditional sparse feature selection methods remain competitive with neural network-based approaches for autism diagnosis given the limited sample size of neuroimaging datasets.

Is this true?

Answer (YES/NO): NO